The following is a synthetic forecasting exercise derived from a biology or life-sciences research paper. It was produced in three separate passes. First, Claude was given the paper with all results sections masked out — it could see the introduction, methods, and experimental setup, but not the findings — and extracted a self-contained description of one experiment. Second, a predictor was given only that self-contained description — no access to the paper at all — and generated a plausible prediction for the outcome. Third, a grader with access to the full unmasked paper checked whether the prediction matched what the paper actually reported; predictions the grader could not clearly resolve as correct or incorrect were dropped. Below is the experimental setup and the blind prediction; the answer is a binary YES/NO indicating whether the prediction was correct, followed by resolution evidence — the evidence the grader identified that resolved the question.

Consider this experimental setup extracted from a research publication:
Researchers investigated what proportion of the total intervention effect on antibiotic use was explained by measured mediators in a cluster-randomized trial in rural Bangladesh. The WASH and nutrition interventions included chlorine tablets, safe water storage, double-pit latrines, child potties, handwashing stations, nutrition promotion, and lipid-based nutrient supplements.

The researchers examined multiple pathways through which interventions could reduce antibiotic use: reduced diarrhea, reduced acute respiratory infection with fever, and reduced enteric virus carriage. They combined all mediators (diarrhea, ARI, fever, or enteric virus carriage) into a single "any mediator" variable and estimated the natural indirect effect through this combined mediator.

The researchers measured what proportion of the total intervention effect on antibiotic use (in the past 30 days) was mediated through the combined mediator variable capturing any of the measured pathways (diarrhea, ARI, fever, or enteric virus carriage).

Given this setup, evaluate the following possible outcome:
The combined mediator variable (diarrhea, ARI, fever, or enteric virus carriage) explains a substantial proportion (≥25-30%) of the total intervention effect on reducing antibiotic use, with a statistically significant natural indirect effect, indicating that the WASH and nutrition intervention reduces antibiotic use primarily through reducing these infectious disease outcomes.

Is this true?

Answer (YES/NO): YES